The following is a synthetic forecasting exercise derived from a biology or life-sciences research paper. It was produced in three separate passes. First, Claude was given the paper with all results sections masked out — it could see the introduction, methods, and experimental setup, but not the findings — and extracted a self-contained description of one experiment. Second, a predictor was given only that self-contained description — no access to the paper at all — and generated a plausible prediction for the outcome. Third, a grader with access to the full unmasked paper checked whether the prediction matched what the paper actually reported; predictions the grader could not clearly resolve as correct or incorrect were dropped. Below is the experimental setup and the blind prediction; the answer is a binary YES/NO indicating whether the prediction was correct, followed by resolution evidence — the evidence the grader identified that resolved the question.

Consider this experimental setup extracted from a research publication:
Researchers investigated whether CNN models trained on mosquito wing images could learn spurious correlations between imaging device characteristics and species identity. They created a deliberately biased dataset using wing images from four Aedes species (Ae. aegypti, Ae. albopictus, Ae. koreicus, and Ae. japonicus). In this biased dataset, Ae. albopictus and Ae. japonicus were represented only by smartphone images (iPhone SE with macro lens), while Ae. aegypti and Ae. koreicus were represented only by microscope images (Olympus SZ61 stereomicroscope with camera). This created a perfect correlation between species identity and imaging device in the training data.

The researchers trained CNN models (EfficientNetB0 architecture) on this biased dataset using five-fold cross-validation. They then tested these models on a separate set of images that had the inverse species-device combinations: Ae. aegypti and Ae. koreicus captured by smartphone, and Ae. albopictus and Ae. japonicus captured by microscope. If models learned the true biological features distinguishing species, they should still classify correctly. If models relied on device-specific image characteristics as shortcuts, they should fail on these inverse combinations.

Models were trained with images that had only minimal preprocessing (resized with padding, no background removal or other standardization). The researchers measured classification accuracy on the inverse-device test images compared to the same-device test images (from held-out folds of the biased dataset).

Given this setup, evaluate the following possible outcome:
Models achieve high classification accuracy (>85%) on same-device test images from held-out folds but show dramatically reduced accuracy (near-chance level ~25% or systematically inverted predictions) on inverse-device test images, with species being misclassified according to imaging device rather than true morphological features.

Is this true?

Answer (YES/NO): YES